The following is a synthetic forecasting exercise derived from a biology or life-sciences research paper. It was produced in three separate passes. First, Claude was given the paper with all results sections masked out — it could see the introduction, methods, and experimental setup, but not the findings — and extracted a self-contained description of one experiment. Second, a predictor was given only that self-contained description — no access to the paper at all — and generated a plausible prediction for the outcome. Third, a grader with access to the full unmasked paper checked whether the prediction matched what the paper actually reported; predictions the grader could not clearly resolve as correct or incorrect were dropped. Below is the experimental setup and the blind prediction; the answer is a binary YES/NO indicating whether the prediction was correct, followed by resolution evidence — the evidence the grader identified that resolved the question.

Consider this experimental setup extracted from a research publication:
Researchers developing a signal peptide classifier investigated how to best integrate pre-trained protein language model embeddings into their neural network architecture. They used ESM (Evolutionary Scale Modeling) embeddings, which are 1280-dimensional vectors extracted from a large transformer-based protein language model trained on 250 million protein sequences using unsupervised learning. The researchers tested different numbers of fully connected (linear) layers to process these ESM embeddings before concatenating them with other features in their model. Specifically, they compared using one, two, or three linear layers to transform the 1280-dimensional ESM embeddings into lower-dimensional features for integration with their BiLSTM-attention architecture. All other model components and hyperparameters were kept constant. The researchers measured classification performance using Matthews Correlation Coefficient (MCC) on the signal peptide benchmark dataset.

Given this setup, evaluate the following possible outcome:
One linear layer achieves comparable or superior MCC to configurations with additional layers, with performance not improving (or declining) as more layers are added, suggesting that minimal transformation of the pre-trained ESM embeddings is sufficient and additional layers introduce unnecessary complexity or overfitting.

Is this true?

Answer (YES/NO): NO